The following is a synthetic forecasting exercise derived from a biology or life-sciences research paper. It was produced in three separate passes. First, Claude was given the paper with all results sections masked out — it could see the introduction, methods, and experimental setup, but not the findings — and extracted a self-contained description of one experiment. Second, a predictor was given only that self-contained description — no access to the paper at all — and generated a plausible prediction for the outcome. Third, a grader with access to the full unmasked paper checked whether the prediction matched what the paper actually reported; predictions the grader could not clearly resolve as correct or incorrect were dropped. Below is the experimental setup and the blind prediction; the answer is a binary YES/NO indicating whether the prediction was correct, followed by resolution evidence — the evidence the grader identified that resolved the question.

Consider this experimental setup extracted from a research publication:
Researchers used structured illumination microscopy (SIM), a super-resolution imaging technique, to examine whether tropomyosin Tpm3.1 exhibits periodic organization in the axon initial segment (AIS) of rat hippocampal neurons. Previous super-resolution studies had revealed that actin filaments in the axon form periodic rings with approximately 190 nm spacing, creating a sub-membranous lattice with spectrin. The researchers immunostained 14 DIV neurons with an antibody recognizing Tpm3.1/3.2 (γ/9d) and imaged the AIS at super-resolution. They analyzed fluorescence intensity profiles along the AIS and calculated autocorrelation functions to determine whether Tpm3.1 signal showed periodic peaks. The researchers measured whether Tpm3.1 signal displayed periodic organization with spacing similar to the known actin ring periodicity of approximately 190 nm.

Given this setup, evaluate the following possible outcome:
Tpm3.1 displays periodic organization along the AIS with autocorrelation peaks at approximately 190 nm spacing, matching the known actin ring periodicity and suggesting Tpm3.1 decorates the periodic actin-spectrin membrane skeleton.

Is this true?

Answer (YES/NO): YES